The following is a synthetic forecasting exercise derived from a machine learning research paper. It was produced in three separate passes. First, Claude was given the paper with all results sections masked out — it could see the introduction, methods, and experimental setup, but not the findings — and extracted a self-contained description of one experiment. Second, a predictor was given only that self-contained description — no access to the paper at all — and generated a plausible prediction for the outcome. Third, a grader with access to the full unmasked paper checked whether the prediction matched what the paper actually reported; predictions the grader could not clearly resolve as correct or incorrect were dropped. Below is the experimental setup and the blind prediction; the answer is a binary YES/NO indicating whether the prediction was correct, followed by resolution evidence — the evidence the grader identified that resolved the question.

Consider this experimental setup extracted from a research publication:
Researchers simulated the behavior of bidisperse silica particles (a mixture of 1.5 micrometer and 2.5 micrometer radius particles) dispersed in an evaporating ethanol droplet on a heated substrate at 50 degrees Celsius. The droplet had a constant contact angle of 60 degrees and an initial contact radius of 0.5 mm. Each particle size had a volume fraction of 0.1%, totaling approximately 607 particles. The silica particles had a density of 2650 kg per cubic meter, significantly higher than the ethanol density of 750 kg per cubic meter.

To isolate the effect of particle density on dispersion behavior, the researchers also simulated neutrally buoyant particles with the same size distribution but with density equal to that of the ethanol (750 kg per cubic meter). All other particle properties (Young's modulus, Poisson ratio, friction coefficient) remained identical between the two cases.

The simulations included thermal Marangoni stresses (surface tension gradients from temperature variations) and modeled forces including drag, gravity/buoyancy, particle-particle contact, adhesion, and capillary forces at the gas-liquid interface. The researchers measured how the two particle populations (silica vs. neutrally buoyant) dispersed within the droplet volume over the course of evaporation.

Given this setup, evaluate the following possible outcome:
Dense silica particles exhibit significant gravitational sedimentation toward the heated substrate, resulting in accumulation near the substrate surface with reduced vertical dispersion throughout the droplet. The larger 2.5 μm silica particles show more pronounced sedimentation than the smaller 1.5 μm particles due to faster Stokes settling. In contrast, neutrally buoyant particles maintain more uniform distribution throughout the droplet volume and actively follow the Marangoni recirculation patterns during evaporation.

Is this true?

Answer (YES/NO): NO